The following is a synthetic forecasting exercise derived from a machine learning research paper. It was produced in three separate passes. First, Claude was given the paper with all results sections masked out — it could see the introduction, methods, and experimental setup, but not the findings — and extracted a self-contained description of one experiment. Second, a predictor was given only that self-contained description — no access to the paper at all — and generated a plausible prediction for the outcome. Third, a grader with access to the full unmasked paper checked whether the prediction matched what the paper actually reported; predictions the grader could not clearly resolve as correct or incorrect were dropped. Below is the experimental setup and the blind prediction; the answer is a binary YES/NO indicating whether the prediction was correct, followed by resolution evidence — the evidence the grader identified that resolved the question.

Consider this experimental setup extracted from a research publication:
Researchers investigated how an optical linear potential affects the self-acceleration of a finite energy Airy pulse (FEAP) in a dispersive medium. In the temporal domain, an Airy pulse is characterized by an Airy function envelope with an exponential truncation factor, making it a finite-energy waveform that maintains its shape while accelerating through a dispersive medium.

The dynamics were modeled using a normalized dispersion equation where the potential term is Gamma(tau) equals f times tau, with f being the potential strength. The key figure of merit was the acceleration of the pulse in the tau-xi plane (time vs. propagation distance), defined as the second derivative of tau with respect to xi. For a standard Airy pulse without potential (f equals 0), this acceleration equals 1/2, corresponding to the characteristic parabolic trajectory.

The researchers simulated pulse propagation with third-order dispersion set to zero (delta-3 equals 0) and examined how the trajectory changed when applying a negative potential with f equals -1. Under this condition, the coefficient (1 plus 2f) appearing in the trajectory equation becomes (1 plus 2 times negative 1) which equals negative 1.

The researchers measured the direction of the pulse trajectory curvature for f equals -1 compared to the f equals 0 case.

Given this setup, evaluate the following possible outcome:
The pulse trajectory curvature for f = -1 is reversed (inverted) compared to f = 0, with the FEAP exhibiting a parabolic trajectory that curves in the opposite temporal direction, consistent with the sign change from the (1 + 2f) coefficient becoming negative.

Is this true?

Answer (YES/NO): YES